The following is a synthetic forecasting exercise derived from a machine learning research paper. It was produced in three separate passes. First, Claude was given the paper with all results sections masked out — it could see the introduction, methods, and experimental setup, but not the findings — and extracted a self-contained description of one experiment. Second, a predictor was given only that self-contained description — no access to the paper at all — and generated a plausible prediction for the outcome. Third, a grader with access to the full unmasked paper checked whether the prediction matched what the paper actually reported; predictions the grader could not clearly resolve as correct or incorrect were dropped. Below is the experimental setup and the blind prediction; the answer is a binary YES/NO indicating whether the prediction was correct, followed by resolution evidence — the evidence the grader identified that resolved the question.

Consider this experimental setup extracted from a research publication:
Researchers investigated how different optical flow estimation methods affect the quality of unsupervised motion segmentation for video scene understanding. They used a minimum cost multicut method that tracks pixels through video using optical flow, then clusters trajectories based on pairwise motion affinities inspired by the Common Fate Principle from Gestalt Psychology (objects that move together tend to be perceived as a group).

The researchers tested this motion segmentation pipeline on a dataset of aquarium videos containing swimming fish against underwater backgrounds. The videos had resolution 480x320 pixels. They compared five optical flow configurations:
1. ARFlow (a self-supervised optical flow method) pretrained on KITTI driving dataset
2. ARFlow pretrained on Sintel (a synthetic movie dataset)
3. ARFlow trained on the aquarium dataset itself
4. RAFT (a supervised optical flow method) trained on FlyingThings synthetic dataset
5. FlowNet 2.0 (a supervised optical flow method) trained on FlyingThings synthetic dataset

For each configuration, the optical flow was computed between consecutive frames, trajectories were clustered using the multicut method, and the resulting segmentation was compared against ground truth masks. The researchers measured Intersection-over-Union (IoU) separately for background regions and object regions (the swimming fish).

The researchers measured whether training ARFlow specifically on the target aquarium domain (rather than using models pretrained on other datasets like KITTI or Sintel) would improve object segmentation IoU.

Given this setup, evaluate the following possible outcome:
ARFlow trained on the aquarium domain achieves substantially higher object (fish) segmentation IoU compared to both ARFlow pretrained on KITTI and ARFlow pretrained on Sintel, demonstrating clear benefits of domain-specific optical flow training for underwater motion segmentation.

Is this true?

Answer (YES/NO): NO